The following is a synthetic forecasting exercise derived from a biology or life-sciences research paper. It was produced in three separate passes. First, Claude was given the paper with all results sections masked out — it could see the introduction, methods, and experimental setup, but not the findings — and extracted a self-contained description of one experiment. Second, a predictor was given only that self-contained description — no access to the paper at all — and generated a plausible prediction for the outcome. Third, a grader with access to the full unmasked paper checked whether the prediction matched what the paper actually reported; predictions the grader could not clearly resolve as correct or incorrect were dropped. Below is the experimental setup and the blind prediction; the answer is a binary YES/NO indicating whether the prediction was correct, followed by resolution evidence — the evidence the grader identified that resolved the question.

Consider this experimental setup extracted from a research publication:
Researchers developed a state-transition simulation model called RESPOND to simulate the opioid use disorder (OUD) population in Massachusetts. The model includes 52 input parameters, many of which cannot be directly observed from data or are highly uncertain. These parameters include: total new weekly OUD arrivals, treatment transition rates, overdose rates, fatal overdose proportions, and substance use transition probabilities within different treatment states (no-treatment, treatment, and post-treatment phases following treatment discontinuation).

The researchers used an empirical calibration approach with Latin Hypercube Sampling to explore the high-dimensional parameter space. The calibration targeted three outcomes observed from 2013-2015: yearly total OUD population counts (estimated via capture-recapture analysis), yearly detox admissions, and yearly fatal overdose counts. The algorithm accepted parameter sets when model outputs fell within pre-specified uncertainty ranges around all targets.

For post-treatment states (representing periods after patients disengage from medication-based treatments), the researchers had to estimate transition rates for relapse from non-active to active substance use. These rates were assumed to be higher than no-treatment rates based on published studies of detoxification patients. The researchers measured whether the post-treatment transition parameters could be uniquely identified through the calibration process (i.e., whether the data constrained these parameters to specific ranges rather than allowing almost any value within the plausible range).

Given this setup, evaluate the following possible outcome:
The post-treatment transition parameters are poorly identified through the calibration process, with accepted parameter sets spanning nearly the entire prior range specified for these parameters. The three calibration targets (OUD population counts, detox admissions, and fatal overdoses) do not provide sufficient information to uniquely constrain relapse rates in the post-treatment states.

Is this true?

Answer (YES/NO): YES